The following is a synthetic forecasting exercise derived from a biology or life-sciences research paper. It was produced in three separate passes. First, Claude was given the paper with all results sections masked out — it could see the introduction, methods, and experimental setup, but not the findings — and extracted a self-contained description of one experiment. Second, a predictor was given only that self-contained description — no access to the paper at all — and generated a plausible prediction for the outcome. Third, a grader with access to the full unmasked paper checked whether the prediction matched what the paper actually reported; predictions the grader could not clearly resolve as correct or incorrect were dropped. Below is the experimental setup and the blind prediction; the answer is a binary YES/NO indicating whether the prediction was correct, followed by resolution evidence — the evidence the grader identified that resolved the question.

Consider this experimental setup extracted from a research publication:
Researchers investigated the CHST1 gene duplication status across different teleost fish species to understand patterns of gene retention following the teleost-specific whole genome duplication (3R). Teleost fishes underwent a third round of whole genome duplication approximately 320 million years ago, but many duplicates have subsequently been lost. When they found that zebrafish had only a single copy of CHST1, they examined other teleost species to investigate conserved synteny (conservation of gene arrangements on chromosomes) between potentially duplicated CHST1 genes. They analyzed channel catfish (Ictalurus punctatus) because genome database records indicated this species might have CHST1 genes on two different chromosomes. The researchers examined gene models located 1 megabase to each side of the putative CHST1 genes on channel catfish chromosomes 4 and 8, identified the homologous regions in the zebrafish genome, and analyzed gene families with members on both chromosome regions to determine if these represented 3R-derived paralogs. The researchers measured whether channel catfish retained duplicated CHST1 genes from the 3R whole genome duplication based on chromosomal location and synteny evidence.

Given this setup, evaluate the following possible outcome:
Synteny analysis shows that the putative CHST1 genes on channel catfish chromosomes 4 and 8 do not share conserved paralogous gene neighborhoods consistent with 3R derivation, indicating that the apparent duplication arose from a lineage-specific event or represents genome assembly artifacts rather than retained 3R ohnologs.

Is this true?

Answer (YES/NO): NO